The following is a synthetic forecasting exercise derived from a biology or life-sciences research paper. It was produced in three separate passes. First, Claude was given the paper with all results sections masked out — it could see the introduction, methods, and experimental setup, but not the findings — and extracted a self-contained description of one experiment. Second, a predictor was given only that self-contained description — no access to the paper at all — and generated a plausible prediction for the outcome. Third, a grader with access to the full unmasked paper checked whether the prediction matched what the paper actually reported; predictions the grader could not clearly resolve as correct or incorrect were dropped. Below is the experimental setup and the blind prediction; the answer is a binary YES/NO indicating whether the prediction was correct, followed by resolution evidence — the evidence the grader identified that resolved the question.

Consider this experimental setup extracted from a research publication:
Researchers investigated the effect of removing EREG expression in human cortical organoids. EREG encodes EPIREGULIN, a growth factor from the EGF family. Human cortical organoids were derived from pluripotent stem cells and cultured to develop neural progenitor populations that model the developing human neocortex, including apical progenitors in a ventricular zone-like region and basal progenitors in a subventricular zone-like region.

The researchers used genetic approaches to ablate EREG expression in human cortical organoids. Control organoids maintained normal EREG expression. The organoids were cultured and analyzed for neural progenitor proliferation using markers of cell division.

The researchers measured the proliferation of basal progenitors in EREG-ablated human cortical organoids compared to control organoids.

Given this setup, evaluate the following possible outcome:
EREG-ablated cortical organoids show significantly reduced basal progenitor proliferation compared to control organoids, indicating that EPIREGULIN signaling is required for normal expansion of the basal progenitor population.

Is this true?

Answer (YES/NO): YES